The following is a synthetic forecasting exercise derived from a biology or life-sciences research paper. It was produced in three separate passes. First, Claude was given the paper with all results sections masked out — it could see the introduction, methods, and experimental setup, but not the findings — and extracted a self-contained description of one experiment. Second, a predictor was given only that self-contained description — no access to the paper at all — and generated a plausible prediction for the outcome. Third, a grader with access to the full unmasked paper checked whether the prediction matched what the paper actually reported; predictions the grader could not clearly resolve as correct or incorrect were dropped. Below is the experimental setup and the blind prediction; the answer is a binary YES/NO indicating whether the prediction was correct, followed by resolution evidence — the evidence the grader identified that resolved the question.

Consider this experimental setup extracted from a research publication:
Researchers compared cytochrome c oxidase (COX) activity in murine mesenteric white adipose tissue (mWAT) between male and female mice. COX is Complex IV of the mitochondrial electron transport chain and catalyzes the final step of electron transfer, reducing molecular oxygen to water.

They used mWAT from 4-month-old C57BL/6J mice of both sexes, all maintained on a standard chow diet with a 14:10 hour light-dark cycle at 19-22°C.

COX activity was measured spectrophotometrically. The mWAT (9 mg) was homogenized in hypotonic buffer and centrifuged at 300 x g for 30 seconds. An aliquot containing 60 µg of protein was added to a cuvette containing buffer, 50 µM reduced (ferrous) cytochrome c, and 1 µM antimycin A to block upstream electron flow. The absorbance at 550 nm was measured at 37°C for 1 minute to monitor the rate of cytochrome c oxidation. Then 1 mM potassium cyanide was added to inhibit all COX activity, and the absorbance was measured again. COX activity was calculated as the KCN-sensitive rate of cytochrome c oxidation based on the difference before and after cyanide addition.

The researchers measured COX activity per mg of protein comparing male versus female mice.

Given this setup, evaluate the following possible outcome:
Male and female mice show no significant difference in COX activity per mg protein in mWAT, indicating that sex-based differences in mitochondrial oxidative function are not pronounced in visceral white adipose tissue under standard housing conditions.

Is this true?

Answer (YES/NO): NO